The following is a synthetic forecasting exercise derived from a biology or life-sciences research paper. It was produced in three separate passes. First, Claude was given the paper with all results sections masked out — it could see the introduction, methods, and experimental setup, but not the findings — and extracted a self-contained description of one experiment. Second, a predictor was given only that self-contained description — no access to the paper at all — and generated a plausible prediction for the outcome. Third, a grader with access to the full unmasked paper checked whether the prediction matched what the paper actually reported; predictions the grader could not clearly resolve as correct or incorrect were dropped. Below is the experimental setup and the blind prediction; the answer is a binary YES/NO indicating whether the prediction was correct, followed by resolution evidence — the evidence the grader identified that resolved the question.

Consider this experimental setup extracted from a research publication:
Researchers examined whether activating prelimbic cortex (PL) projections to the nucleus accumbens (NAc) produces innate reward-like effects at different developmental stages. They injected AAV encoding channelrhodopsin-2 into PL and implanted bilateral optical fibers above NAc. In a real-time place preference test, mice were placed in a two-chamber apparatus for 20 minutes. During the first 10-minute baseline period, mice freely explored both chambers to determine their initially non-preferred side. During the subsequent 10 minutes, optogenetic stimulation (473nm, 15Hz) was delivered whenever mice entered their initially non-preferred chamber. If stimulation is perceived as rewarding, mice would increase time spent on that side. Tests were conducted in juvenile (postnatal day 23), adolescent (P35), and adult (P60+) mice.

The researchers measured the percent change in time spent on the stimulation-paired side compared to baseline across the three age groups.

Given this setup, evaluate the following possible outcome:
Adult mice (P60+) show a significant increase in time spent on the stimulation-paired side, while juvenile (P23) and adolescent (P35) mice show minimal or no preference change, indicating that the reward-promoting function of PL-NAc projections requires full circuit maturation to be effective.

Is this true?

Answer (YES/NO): NO